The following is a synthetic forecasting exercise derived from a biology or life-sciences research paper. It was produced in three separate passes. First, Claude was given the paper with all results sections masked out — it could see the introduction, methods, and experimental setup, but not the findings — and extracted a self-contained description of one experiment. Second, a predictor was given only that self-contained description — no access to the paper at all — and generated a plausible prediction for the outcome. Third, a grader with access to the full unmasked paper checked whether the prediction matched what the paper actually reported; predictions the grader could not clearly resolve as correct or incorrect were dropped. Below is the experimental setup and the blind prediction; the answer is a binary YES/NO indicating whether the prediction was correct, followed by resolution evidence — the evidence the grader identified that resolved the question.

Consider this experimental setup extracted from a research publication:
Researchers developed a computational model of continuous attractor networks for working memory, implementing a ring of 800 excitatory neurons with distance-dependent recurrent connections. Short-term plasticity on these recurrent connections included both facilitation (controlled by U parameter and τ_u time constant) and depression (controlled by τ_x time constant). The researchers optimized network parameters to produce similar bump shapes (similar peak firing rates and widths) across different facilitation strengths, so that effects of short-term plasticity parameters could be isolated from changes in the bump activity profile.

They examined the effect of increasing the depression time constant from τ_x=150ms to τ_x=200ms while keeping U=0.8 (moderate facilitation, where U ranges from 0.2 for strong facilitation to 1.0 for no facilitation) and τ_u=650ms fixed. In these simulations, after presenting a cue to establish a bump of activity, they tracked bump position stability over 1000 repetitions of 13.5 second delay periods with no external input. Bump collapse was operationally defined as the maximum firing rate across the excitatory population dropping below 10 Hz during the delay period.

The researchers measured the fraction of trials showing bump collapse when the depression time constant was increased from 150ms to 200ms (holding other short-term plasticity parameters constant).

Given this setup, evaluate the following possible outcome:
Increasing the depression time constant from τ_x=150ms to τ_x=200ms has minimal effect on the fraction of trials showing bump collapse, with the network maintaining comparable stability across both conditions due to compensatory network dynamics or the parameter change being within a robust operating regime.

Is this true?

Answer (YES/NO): NO